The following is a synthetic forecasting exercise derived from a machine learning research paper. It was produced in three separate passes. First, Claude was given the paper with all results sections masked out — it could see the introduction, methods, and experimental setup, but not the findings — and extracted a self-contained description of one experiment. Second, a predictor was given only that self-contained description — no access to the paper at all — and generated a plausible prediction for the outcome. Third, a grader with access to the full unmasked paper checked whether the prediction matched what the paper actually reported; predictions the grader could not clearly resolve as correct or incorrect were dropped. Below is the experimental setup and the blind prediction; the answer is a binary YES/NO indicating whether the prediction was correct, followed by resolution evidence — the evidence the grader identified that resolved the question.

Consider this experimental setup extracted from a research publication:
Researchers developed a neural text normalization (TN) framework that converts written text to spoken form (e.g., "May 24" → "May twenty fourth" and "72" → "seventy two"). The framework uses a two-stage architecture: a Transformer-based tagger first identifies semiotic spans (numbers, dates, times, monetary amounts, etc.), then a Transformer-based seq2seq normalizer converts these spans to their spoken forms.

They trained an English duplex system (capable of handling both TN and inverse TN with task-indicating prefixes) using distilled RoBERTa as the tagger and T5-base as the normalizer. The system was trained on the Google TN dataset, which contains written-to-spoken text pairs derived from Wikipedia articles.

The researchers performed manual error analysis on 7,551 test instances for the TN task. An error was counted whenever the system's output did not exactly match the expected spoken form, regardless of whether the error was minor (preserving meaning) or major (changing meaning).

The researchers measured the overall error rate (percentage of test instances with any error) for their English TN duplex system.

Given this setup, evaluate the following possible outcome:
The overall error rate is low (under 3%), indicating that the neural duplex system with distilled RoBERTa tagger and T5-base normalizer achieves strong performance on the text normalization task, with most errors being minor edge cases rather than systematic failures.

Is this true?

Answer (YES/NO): YES